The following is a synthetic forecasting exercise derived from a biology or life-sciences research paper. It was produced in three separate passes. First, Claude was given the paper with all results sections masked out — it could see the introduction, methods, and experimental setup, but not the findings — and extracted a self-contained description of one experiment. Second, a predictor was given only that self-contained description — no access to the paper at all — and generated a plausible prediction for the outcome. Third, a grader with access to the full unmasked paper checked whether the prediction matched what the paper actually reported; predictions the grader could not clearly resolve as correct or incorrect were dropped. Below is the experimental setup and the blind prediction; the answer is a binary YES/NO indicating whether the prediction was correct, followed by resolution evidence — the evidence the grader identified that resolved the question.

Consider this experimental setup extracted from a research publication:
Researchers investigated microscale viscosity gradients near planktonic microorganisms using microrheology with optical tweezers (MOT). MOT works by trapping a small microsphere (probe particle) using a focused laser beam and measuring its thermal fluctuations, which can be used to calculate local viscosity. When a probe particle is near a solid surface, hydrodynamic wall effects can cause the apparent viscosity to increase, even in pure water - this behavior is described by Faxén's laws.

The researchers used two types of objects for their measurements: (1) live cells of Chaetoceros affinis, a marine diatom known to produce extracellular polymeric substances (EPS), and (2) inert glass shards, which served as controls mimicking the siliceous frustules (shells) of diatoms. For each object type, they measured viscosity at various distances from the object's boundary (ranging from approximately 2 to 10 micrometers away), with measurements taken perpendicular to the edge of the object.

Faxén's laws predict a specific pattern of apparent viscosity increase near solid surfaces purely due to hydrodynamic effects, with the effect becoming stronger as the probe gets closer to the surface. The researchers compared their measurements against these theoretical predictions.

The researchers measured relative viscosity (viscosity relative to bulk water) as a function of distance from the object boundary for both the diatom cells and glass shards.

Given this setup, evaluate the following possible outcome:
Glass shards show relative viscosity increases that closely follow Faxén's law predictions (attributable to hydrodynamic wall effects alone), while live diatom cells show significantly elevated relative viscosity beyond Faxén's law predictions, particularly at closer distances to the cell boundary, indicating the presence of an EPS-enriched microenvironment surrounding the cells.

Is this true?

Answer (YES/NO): YES